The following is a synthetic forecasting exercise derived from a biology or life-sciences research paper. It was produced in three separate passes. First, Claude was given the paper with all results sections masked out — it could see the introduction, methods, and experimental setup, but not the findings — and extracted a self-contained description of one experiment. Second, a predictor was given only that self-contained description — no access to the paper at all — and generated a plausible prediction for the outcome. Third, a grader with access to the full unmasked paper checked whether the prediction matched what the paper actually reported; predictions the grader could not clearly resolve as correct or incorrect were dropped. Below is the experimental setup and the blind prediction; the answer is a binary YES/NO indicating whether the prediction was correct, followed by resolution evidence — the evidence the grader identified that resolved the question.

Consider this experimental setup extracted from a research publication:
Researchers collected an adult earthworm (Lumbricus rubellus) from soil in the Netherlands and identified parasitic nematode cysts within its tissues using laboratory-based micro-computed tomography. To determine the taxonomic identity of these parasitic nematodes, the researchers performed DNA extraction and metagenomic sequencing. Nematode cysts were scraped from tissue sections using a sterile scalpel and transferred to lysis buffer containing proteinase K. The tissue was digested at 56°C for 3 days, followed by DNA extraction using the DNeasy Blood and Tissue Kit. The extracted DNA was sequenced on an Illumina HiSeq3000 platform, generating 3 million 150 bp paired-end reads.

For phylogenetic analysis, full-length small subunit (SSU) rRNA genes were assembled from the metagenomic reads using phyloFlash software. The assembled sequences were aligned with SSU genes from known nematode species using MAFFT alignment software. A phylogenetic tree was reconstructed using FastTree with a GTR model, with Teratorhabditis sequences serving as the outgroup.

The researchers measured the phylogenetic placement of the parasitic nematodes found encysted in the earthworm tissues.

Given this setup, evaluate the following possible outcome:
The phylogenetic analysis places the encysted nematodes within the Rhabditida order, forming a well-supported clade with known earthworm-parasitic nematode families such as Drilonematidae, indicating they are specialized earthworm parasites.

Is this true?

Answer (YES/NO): NO